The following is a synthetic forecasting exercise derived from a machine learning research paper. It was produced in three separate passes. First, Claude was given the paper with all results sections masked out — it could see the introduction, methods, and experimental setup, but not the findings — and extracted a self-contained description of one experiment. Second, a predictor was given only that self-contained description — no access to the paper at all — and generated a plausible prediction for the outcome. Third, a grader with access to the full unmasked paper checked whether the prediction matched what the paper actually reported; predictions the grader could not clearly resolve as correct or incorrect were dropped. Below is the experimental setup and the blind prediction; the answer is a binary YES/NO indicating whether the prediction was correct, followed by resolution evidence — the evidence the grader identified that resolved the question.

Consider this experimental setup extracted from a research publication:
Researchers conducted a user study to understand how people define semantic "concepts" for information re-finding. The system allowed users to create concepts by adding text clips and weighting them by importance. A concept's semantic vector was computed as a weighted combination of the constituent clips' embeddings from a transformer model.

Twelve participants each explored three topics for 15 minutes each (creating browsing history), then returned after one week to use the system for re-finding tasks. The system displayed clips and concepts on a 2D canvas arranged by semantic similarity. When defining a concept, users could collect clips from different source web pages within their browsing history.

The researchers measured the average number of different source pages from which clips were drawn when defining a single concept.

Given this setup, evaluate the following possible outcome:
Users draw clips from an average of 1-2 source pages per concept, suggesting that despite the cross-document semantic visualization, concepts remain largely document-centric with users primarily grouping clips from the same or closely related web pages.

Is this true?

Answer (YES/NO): NO